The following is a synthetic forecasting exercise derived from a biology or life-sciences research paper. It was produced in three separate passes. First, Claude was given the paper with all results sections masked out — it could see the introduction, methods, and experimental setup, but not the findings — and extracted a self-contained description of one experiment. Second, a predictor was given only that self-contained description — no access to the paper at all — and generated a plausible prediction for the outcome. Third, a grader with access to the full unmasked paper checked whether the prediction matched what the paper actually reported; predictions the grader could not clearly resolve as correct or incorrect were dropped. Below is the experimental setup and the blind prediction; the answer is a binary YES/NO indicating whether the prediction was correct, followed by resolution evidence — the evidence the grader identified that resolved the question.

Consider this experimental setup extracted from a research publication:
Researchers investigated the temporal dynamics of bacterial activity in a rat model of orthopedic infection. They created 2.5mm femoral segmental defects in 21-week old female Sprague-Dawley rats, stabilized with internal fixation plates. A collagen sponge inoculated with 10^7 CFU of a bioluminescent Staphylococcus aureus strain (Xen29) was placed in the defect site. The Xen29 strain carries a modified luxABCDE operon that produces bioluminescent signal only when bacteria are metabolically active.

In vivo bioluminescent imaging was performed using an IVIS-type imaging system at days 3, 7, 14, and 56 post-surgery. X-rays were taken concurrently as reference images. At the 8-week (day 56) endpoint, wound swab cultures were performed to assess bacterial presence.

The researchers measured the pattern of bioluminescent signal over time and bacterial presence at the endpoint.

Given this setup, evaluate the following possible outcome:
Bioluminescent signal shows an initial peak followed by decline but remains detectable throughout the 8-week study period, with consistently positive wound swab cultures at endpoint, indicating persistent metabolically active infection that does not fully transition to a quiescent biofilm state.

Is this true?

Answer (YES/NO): NO